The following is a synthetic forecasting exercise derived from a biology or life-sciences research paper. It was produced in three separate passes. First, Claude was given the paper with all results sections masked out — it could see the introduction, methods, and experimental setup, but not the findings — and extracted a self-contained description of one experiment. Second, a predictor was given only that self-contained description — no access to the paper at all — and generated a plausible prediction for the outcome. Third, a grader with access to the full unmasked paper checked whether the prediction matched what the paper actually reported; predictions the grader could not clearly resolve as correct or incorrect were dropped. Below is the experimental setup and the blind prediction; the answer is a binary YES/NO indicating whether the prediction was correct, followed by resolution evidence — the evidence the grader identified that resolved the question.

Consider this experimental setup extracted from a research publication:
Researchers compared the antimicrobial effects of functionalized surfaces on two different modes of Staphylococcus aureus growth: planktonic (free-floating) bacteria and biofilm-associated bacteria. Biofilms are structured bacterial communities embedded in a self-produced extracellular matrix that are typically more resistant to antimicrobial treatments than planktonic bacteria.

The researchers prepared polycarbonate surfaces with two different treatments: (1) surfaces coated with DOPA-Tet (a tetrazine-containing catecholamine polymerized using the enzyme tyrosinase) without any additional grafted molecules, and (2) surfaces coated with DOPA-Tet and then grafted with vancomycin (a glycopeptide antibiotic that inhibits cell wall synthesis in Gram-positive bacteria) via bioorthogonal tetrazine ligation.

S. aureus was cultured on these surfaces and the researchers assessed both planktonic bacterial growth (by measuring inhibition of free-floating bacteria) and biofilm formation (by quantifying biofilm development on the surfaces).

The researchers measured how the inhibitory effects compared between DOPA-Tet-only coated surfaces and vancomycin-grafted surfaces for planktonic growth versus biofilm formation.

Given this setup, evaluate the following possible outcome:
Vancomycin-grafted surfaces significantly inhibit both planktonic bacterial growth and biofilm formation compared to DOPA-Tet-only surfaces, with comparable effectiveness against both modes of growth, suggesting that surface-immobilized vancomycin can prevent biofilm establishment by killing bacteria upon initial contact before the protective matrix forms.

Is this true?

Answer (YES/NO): NO